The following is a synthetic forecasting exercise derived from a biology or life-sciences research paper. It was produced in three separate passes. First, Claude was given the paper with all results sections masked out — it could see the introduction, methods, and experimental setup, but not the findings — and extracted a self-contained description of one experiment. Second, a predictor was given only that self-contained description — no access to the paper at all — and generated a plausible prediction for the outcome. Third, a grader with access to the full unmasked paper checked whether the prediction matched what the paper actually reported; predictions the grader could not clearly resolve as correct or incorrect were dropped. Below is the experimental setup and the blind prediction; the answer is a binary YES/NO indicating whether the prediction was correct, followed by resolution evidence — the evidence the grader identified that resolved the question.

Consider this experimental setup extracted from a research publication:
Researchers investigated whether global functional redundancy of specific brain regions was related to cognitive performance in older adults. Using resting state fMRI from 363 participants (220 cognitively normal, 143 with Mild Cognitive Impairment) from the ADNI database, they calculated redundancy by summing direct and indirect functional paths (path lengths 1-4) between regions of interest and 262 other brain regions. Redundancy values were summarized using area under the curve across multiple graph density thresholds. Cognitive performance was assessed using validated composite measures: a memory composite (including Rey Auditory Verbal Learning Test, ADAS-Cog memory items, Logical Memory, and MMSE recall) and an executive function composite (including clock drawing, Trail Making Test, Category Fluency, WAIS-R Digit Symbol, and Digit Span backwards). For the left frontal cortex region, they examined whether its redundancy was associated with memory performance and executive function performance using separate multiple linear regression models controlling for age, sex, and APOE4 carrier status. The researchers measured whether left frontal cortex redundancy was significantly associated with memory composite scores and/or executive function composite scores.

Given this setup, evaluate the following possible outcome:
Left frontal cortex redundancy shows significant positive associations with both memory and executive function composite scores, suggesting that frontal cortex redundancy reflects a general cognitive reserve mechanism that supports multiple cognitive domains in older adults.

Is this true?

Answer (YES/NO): NO